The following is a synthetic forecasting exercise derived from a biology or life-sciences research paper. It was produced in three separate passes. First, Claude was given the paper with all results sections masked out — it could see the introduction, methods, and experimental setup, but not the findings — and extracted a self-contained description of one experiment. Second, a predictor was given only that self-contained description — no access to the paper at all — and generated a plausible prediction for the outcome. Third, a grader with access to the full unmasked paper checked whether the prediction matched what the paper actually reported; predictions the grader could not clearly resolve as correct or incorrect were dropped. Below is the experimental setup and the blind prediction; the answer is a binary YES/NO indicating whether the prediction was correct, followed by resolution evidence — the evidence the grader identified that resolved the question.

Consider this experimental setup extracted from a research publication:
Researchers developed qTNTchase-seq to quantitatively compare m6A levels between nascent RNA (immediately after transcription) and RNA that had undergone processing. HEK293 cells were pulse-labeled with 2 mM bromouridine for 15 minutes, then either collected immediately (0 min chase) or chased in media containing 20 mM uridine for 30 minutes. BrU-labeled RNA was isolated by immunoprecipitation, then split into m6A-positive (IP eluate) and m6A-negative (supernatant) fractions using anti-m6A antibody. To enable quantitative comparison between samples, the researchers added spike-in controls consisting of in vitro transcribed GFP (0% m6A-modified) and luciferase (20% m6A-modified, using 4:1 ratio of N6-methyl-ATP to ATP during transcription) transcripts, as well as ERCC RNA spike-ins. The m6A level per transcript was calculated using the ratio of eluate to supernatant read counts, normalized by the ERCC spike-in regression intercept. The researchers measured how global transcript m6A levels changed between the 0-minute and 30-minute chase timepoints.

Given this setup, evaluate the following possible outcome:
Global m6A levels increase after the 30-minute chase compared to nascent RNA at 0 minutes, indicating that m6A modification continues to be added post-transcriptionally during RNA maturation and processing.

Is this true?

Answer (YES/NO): NO